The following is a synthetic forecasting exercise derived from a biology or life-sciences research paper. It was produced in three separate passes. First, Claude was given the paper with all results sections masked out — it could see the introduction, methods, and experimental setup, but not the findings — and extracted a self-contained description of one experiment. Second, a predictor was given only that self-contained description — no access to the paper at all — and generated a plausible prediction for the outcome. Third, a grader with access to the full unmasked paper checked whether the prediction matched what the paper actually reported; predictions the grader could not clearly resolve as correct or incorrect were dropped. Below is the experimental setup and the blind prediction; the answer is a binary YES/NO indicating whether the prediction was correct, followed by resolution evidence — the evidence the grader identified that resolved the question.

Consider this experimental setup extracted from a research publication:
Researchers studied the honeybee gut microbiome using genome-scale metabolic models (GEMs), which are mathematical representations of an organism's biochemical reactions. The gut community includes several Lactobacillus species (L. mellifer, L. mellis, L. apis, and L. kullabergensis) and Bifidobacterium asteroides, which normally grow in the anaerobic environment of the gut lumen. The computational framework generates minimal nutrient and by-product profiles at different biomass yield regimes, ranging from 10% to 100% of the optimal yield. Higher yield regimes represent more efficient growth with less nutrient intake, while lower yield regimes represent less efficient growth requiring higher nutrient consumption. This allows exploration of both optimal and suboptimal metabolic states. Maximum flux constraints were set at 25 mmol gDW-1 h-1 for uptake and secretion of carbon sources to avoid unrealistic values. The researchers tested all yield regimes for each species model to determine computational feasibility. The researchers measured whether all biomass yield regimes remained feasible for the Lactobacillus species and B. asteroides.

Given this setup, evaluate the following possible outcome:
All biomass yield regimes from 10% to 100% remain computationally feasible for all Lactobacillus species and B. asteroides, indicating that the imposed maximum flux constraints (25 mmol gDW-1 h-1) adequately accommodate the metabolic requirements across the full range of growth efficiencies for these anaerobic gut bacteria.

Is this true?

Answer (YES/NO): NO